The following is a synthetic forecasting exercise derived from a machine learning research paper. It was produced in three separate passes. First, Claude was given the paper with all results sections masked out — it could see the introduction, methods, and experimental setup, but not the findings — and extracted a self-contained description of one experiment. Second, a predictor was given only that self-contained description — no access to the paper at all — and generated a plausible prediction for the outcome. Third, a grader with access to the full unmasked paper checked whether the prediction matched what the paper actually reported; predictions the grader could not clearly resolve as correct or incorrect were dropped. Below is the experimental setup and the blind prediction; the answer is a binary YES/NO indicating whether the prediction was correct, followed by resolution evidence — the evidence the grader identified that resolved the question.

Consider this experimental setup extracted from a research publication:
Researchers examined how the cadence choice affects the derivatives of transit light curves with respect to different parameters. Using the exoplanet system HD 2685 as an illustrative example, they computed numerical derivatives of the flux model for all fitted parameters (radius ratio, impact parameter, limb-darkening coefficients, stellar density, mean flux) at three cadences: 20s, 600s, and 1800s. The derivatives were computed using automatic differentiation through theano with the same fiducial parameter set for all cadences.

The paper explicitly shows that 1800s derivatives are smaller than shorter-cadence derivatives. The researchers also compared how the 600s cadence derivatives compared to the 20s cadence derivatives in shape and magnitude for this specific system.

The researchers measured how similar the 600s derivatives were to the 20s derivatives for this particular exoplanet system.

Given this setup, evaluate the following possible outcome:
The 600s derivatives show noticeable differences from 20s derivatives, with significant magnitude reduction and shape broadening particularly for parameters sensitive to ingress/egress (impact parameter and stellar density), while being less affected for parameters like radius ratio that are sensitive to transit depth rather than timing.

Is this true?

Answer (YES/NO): NO